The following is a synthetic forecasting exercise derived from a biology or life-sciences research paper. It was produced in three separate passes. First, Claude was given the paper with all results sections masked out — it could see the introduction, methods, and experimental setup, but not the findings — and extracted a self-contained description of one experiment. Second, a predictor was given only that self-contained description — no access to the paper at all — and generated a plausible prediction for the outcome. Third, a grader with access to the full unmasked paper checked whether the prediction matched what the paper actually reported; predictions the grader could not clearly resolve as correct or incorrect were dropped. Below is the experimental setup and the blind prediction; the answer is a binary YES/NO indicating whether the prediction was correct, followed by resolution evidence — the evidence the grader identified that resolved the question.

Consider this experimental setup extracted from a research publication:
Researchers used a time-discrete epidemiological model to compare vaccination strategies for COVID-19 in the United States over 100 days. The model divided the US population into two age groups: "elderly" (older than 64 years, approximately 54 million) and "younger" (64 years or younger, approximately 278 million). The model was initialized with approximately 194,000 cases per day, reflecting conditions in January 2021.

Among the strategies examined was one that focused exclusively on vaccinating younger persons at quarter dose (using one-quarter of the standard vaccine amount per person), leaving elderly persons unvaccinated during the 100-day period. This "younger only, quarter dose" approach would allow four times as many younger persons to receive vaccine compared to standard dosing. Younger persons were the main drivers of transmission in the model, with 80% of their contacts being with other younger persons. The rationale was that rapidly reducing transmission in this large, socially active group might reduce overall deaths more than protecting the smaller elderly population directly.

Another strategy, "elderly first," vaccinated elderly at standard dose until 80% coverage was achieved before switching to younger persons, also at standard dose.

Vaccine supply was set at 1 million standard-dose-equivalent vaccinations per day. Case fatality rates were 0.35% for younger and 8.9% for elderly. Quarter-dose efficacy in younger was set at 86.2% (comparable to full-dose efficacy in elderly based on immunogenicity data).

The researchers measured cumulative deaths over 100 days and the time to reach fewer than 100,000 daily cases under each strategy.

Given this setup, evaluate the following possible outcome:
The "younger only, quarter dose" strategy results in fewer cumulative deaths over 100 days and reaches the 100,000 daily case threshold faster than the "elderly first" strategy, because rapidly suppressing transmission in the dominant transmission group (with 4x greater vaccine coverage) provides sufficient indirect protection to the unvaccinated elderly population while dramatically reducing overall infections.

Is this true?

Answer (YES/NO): YES